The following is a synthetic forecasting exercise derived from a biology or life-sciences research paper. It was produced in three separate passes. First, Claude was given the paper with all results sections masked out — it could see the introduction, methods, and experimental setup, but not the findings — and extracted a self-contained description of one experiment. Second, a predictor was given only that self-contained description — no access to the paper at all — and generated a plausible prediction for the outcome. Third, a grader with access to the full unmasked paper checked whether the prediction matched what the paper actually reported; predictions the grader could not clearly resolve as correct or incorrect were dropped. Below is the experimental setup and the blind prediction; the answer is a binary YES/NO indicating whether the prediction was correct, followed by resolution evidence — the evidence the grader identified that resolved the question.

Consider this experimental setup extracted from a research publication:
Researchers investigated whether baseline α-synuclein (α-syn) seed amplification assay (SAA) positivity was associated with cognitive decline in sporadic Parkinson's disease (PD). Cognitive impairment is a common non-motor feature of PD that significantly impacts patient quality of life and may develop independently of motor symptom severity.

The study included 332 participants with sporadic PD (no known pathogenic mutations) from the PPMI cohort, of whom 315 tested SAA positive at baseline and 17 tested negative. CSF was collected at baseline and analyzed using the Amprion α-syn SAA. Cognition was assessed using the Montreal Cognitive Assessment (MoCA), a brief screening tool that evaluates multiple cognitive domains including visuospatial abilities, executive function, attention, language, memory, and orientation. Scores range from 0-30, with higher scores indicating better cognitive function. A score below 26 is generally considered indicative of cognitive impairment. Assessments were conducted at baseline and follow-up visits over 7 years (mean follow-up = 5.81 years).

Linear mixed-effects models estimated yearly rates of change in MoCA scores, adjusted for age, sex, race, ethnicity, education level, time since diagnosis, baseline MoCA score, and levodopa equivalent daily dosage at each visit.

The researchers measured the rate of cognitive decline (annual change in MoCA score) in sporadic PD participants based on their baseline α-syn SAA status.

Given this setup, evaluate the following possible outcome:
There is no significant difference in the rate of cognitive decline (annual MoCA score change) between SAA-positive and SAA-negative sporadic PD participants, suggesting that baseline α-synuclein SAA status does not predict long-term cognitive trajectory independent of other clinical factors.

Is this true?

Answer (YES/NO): YES